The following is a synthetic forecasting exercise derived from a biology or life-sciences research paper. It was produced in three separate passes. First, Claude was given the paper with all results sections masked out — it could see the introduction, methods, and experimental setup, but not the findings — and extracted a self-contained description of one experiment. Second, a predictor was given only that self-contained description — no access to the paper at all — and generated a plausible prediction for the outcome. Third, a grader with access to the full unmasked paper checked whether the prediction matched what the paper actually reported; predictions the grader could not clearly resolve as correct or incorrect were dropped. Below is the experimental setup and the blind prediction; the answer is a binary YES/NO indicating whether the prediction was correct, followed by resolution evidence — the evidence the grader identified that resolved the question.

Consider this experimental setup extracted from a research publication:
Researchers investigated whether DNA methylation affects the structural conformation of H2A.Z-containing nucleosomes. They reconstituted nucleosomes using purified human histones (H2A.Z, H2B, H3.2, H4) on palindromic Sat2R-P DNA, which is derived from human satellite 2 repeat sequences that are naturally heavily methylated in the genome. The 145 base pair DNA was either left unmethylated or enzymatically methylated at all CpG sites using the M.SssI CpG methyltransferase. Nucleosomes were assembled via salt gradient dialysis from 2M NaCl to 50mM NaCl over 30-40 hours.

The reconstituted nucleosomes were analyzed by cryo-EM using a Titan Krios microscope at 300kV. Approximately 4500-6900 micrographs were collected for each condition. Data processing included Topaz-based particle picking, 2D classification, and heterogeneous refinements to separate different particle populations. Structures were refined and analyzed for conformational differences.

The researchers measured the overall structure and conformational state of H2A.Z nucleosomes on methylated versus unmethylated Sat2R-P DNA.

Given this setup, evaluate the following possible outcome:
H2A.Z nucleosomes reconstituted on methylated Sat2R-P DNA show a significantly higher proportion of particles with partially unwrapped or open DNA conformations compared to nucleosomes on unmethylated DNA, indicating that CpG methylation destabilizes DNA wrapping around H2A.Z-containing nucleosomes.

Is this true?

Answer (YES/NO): YES